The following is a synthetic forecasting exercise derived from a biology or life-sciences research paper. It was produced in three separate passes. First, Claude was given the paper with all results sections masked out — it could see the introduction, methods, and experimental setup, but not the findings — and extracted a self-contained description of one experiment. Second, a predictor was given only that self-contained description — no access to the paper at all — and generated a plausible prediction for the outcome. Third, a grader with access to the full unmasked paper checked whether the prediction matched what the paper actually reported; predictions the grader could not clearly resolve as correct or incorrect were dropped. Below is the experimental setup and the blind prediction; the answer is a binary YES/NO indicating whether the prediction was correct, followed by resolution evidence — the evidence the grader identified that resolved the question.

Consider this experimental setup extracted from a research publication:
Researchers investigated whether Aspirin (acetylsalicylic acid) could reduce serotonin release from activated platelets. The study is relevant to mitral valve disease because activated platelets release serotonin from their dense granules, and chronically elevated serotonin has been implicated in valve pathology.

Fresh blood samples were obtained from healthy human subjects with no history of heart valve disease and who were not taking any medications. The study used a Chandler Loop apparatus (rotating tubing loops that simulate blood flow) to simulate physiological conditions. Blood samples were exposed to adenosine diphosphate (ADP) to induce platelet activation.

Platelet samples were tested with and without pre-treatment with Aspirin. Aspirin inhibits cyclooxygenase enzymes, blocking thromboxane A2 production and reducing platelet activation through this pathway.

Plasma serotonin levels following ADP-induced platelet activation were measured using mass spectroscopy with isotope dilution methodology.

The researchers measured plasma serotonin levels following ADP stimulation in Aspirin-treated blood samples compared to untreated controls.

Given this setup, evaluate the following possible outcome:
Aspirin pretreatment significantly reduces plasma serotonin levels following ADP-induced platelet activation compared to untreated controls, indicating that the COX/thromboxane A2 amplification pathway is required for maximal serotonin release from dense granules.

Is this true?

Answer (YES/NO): NO